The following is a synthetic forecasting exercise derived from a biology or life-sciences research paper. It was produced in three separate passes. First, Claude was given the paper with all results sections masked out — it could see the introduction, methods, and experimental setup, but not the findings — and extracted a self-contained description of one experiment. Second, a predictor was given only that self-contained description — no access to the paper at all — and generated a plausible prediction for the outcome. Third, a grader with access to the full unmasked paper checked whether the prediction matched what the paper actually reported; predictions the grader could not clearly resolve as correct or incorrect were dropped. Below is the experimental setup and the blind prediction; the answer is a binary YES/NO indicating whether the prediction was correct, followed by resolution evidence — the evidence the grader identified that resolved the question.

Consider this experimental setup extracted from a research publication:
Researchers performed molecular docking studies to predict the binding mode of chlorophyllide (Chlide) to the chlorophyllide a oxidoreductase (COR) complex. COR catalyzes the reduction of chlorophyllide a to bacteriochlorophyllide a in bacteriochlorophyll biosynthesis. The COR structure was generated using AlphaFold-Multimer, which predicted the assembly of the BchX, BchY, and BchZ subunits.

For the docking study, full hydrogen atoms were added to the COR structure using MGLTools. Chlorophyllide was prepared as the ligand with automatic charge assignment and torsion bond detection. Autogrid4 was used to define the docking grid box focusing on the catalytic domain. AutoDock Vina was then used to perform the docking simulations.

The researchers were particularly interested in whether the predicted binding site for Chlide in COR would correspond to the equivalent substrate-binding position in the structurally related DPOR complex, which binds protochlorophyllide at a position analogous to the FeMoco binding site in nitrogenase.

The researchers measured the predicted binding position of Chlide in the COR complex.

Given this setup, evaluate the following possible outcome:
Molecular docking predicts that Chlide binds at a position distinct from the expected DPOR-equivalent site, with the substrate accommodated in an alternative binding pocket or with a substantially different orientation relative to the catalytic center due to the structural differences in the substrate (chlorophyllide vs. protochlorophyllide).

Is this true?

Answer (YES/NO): NO